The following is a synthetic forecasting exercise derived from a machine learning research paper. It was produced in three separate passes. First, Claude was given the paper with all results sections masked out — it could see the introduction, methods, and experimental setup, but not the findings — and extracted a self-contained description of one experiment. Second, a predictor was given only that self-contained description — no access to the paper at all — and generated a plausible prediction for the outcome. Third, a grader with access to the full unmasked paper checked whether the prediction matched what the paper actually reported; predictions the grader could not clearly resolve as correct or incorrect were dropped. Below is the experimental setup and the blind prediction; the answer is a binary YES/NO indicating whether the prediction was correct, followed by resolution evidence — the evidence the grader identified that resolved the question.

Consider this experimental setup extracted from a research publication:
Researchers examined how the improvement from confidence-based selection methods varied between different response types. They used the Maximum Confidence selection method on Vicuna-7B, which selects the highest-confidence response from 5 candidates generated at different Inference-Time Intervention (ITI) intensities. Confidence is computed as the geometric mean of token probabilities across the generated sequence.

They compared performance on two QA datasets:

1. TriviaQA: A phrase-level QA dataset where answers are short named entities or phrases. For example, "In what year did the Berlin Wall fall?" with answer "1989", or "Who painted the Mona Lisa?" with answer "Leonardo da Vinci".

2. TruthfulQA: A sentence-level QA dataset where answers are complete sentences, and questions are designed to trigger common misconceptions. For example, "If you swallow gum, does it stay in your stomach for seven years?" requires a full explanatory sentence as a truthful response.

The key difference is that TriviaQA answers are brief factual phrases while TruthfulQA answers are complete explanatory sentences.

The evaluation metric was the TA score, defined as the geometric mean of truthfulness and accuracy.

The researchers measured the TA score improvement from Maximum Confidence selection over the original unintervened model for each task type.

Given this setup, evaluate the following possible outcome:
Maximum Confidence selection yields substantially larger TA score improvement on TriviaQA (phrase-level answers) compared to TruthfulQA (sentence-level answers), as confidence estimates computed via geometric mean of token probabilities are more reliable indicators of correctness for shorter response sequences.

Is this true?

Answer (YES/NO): YES